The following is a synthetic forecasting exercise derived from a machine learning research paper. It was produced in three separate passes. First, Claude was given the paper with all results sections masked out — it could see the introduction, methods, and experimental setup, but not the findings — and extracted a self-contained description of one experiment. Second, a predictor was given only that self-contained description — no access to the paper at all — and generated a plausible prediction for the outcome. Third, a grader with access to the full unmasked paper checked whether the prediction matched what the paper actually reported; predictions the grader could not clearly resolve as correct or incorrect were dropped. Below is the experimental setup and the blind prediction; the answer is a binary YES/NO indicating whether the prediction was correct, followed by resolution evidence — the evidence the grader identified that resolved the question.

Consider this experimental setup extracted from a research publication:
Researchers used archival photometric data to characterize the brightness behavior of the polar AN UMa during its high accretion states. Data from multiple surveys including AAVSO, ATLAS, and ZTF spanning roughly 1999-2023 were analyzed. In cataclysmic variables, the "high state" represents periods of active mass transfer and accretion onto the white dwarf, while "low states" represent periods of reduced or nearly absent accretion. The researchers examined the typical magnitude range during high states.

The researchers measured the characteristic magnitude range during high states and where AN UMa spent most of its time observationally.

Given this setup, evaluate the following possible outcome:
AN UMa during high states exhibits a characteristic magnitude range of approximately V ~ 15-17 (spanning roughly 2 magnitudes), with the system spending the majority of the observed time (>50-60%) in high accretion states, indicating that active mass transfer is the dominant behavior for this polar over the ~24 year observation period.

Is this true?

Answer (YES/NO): NO